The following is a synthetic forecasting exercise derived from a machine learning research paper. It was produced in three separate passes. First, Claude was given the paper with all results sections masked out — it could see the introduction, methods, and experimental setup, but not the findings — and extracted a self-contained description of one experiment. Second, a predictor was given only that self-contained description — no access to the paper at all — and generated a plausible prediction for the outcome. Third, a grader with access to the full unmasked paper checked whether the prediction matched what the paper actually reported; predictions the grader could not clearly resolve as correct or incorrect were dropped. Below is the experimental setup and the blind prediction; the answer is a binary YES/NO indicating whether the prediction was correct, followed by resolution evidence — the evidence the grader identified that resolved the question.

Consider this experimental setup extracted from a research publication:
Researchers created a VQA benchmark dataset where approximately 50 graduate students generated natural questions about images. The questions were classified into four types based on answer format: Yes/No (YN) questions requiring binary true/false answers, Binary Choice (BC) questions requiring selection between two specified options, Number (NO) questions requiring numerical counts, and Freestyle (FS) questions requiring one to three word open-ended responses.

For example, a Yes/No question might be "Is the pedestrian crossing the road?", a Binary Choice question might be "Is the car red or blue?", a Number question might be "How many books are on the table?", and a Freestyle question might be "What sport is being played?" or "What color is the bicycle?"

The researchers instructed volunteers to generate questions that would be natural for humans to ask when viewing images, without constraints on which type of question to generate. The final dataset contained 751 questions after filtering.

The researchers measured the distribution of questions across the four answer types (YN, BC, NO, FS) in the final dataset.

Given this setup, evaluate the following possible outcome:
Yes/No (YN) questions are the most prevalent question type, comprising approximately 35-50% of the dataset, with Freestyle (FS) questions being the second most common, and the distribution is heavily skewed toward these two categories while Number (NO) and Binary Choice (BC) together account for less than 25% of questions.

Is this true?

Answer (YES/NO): NO